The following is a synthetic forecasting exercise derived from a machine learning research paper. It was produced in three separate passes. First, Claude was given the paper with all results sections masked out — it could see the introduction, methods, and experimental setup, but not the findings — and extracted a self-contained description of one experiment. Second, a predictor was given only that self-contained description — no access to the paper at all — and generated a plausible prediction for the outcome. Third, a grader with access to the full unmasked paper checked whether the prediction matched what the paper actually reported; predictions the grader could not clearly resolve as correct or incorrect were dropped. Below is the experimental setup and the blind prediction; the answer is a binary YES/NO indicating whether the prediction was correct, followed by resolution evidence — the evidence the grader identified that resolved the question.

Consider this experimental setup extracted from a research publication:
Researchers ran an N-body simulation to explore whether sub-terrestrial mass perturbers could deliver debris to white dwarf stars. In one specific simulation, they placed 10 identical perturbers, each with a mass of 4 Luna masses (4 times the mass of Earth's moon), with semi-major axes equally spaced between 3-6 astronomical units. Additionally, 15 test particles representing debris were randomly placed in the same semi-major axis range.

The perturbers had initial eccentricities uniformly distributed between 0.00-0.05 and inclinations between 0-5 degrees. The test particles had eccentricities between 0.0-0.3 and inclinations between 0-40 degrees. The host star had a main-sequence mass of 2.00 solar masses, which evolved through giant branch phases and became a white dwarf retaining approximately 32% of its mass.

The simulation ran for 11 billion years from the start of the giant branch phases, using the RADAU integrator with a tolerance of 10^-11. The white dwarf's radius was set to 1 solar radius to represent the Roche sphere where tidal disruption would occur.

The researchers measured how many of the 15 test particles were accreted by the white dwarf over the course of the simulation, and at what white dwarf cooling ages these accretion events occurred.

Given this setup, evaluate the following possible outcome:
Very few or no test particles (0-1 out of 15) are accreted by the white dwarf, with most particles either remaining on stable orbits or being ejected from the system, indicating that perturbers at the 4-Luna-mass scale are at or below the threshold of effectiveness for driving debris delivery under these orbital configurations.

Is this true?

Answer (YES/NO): NO